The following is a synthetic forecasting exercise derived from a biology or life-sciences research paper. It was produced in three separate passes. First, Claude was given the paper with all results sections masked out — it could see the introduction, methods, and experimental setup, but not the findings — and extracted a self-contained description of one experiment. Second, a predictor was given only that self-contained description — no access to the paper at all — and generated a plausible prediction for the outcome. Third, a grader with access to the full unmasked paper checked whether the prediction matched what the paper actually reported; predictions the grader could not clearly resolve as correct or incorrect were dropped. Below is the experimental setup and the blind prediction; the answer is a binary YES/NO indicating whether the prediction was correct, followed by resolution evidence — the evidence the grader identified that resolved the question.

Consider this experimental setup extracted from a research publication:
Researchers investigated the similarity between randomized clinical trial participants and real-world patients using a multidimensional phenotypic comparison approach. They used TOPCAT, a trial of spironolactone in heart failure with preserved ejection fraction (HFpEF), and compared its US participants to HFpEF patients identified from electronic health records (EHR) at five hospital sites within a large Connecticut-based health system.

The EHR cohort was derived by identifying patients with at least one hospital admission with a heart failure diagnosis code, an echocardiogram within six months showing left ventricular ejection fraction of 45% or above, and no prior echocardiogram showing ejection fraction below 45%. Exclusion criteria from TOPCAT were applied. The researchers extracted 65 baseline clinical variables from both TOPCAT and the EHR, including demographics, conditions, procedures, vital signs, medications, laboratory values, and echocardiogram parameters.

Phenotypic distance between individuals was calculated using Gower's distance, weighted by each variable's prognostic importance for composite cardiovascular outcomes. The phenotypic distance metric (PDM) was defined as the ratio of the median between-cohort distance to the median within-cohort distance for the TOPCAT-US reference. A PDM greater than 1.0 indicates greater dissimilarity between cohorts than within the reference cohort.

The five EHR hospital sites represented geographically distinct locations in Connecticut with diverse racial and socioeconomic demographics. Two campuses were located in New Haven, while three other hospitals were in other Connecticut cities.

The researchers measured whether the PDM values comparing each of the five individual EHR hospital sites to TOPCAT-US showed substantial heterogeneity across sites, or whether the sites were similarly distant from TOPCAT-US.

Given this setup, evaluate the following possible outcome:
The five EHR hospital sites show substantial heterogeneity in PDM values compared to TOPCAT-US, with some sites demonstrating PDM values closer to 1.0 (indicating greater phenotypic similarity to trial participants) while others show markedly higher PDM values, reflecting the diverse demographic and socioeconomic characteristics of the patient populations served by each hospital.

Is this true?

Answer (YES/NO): NO